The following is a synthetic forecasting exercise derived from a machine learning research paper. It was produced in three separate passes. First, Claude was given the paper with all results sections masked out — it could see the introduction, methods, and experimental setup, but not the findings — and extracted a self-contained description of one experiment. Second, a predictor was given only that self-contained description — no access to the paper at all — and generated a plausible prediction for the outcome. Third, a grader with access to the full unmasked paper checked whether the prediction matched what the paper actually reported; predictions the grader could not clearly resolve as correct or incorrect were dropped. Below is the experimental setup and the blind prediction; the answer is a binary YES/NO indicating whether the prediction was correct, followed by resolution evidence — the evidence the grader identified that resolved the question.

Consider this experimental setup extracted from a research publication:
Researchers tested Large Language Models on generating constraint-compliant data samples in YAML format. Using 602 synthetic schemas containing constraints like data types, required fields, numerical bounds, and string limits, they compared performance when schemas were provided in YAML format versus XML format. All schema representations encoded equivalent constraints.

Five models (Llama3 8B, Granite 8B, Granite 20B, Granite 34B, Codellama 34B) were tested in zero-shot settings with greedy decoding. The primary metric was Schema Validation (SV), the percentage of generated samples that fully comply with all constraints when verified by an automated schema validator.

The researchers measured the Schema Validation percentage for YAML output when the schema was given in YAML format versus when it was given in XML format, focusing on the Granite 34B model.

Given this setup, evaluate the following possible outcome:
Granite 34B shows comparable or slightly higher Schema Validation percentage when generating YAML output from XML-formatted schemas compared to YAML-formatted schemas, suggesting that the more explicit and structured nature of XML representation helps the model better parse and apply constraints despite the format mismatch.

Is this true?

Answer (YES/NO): NO